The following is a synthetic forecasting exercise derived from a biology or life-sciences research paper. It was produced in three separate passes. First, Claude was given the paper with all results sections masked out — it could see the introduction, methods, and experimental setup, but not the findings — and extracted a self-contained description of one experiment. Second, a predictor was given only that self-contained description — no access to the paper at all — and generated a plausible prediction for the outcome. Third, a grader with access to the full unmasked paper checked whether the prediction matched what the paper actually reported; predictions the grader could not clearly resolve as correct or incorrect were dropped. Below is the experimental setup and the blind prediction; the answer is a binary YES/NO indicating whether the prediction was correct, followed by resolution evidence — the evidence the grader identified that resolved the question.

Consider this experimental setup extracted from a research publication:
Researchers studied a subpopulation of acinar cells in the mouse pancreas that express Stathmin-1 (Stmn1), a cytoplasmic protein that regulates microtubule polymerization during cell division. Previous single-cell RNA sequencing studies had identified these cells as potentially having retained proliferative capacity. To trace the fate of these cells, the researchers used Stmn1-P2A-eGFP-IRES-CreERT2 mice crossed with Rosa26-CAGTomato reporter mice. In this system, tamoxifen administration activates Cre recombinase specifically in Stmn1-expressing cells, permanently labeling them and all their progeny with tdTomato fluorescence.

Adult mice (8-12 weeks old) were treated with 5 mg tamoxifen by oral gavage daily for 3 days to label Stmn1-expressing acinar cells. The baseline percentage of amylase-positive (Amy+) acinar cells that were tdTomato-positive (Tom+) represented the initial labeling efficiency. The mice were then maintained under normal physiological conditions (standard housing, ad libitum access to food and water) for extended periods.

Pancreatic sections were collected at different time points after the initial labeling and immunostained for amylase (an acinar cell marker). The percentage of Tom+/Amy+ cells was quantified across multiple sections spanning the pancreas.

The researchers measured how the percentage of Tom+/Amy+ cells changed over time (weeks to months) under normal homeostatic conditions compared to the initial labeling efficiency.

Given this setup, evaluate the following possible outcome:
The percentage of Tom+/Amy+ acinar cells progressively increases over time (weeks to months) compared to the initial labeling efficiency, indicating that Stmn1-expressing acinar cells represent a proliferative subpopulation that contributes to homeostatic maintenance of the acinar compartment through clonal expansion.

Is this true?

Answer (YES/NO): YES